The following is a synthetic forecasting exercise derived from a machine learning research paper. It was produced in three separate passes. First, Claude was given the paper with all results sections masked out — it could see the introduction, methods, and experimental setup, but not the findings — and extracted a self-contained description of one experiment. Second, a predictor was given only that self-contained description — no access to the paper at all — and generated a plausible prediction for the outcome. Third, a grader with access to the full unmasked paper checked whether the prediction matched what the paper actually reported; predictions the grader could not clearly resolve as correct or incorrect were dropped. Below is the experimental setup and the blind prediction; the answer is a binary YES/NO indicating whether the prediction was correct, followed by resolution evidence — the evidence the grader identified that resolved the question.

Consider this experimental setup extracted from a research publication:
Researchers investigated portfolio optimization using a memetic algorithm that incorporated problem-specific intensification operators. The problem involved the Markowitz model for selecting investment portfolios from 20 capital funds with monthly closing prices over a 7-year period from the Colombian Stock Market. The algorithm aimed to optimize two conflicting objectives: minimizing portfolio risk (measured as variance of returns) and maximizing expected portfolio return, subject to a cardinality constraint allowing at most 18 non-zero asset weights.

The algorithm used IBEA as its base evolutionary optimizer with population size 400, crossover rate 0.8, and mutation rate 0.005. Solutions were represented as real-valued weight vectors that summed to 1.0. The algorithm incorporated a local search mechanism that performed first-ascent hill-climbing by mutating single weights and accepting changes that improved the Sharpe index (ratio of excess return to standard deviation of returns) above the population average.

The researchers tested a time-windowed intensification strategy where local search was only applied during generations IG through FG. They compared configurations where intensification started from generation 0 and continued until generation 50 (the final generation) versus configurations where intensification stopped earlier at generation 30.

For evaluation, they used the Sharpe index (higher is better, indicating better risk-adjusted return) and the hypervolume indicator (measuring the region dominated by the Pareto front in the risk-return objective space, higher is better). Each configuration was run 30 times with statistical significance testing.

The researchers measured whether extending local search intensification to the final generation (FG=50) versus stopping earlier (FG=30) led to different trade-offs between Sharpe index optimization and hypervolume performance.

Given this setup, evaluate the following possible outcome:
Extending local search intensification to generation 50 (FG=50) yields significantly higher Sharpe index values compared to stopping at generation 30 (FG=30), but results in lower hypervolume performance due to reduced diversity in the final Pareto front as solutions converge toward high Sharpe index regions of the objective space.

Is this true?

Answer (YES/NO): NO